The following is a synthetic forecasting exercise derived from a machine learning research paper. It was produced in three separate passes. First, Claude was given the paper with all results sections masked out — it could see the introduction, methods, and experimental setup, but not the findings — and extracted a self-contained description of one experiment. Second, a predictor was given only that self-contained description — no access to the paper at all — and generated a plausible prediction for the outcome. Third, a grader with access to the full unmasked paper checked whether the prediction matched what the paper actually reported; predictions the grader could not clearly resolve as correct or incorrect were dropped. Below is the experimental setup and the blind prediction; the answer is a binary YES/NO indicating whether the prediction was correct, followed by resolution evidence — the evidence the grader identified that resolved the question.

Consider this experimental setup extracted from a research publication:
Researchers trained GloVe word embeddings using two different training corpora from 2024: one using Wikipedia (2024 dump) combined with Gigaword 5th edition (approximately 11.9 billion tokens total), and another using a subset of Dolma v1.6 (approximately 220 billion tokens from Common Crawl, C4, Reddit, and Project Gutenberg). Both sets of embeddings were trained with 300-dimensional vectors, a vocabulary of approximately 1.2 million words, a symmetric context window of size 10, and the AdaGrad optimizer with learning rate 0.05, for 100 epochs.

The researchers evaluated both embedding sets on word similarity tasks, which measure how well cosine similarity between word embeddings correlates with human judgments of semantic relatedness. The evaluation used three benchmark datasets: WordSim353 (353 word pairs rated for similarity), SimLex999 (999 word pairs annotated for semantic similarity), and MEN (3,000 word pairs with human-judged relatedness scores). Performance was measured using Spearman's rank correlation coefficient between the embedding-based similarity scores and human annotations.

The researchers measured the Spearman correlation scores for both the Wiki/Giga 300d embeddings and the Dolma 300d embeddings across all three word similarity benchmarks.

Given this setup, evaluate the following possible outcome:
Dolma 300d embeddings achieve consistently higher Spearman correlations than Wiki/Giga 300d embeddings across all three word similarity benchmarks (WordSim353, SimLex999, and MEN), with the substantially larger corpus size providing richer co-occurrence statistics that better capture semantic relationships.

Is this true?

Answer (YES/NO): NO